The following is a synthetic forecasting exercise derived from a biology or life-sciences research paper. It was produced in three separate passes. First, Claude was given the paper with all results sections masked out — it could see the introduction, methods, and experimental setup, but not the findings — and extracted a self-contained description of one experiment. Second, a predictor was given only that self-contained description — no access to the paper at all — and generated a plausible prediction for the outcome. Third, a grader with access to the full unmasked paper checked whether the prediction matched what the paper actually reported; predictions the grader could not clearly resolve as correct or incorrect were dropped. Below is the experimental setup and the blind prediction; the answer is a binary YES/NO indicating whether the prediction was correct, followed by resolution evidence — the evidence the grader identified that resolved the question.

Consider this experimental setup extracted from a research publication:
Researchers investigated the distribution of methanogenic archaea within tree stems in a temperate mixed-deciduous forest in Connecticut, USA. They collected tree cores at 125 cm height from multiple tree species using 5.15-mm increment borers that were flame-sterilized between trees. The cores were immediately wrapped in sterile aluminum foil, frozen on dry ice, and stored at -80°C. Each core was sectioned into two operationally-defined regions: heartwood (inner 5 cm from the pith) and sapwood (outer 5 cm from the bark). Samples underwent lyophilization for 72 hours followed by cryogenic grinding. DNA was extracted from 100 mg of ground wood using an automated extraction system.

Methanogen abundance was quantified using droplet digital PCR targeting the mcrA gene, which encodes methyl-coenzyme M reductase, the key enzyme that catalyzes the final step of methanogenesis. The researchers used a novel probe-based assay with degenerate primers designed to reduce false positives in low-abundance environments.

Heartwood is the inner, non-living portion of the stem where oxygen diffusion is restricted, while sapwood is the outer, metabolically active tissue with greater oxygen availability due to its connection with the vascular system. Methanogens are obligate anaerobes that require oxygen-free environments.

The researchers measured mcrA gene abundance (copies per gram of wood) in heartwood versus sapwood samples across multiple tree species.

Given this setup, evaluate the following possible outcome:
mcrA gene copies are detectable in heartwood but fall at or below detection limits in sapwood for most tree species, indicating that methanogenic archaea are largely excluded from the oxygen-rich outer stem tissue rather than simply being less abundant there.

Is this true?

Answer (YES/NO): NO